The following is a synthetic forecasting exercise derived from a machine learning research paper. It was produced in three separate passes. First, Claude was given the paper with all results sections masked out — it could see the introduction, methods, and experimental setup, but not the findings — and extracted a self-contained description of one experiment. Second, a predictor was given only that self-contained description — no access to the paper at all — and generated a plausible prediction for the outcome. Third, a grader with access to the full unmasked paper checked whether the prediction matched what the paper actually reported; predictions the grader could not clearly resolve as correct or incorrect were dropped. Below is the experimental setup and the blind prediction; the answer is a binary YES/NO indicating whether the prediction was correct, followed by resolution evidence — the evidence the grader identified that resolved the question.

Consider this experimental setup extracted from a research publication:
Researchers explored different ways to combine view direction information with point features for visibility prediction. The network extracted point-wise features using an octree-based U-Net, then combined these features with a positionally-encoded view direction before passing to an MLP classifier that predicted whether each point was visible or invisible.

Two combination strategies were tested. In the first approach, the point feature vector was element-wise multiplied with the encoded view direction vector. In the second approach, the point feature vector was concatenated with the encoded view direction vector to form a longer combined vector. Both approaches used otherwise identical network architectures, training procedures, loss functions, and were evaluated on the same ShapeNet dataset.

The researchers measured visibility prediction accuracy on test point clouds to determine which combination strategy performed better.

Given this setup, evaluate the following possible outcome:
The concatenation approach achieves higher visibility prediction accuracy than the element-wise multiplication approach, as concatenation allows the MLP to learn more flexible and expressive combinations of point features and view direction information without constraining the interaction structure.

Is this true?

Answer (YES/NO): NO